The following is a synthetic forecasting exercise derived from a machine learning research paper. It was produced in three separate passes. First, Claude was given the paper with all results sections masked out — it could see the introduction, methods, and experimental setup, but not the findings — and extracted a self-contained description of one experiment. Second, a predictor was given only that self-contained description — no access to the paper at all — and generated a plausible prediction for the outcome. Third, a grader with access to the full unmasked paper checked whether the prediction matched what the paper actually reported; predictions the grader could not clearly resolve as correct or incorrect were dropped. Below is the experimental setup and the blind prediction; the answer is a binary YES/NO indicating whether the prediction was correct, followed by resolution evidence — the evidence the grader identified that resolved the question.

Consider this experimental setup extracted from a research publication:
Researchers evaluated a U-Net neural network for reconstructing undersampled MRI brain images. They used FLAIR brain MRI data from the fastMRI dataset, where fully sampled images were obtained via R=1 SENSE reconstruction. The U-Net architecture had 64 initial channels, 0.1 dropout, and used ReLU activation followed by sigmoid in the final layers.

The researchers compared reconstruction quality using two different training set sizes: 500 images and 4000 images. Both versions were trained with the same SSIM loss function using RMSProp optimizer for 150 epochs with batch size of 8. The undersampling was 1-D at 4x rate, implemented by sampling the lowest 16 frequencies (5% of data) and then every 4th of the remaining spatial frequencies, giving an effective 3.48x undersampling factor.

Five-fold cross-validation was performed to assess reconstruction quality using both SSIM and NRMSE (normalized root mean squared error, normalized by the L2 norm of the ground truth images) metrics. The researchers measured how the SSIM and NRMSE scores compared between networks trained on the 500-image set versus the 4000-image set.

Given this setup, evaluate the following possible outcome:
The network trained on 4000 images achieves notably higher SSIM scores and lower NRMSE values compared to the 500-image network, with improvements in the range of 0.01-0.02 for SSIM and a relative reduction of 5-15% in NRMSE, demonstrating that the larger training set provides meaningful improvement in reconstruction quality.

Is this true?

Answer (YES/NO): NO